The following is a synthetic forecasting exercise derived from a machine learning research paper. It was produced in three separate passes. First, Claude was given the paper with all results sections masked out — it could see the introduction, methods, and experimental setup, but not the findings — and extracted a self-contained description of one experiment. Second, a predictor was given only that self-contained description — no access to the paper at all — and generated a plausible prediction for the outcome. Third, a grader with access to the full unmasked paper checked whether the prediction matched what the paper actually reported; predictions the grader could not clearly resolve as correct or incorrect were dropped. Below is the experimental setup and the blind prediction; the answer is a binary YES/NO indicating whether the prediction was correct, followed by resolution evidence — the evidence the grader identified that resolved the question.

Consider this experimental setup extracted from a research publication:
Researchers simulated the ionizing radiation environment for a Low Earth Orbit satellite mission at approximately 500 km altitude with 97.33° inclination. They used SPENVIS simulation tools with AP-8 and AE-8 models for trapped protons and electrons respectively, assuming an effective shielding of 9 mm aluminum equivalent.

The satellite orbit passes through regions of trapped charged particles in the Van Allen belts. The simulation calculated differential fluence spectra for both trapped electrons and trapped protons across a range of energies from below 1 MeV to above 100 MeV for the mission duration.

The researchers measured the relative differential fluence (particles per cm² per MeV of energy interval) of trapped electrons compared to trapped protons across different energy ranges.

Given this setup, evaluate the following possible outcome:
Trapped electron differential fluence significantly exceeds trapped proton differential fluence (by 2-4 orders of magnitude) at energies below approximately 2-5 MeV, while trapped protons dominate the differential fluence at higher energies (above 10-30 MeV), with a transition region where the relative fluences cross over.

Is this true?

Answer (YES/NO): NO